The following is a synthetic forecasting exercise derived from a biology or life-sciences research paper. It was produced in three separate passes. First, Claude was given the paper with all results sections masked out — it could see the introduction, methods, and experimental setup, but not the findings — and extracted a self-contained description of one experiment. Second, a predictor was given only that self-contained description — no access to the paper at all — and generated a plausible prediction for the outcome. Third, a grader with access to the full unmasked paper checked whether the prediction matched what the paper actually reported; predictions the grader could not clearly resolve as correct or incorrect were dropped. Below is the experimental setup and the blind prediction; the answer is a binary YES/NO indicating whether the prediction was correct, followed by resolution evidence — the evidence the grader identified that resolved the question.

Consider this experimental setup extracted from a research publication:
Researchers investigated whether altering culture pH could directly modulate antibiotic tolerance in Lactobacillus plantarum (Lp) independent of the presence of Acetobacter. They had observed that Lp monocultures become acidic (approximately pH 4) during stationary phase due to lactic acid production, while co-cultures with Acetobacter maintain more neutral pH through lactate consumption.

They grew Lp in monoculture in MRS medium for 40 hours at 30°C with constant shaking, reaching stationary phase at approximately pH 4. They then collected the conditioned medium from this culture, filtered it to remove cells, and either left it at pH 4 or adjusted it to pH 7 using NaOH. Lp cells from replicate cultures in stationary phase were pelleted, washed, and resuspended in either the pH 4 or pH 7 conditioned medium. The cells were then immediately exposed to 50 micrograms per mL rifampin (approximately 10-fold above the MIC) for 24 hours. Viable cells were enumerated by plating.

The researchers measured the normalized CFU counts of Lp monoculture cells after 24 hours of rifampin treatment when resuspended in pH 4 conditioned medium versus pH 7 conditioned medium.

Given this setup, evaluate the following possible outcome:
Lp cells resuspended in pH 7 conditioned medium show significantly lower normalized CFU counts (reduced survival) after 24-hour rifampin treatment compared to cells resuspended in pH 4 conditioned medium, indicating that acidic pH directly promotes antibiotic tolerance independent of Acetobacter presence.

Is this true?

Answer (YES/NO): NO